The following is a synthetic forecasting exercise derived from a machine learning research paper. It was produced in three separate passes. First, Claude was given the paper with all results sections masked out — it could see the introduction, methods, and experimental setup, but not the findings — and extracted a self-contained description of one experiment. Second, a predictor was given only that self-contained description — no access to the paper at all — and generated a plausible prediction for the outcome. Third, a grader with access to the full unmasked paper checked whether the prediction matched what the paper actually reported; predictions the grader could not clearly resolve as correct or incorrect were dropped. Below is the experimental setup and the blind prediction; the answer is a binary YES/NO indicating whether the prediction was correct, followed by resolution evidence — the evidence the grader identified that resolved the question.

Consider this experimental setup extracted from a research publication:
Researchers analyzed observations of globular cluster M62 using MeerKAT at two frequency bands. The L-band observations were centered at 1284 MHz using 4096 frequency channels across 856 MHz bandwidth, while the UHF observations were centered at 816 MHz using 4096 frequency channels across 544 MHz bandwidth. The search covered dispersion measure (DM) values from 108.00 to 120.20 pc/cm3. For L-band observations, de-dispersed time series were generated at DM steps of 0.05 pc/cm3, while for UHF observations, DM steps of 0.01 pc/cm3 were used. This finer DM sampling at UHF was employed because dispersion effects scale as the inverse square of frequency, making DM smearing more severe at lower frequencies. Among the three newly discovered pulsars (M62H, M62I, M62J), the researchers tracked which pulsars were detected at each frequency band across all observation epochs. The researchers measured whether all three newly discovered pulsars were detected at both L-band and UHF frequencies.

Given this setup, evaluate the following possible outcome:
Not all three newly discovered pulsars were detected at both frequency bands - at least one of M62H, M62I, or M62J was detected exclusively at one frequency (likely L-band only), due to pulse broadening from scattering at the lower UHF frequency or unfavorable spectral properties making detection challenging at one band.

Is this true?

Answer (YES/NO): NO